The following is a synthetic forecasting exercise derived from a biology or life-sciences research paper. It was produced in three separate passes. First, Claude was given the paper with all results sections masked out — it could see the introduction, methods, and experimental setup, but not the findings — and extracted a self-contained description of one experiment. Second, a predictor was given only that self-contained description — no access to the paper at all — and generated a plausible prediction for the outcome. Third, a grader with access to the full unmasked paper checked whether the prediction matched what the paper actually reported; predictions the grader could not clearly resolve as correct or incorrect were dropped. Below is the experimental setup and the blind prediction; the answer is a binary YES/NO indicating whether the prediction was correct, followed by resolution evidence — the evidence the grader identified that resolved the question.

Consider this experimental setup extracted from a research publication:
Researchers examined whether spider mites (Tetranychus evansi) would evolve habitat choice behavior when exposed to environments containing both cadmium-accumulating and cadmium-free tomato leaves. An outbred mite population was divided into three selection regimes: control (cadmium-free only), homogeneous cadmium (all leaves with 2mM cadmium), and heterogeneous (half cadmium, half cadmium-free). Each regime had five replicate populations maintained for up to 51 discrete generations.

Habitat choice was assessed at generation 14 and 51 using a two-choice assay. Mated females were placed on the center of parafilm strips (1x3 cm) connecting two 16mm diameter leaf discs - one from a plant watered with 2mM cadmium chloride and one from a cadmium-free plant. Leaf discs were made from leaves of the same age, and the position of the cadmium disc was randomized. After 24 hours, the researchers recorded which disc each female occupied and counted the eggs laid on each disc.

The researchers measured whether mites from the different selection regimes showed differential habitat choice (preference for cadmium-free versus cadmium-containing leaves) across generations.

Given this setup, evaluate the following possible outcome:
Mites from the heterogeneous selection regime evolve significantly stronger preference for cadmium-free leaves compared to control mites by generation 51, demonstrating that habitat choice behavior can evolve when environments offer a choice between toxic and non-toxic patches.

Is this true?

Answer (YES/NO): NO